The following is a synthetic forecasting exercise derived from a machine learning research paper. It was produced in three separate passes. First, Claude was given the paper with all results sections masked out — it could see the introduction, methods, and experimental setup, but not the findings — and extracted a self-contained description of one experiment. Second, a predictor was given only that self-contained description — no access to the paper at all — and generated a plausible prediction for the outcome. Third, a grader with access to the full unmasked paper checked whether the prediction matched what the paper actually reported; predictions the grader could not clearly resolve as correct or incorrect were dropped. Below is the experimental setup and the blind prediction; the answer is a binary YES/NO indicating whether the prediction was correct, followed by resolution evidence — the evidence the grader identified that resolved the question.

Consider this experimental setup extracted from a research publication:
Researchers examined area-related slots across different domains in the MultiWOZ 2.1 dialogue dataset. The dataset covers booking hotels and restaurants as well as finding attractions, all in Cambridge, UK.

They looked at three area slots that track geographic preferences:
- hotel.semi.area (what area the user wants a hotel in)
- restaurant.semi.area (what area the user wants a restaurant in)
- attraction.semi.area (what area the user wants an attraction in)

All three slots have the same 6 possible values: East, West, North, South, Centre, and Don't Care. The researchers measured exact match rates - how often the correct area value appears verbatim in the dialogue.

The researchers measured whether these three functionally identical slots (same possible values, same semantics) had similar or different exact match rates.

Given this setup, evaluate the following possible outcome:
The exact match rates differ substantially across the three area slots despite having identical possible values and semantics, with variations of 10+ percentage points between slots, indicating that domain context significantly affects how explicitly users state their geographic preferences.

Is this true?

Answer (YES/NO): NO